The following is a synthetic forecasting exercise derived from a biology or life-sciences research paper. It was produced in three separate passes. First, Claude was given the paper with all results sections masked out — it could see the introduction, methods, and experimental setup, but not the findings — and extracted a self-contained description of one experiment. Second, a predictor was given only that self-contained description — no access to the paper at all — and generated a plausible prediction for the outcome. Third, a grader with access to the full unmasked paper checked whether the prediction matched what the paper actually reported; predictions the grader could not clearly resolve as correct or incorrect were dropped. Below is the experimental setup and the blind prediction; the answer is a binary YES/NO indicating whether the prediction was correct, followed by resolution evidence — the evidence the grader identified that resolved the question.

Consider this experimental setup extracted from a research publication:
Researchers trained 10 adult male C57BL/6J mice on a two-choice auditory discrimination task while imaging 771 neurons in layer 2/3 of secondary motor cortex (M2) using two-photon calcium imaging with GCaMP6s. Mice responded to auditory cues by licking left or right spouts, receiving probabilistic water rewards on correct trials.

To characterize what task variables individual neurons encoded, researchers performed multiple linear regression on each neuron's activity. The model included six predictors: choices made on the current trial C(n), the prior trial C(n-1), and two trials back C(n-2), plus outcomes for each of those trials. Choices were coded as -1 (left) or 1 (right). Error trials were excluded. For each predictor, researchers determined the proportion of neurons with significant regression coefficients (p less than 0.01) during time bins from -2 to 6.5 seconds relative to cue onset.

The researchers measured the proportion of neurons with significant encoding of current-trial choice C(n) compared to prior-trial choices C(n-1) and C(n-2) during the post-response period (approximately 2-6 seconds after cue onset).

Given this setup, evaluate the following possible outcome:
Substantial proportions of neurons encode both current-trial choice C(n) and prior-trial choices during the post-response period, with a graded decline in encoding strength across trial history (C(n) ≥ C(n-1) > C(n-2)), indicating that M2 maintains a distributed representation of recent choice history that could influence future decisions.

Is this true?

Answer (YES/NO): NO